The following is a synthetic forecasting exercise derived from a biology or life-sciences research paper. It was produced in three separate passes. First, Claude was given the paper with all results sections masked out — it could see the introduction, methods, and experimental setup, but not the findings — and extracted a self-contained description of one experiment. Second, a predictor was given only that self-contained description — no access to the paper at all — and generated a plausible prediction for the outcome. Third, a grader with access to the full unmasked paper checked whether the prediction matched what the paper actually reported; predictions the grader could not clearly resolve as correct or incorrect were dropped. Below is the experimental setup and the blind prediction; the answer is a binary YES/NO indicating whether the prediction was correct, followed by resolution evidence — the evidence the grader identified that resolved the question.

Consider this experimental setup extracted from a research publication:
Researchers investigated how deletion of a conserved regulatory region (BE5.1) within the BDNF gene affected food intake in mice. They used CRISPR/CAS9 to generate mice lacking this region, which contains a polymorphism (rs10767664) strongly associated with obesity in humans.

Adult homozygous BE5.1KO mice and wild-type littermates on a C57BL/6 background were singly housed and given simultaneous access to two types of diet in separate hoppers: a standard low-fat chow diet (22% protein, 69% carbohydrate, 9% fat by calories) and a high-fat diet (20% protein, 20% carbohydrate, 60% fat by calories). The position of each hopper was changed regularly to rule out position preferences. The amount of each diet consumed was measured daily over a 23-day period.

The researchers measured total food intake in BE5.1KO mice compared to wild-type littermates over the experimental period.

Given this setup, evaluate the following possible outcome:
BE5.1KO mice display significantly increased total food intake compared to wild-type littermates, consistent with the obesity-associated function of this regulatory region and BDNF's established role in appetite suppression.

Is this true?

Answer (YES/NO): NO